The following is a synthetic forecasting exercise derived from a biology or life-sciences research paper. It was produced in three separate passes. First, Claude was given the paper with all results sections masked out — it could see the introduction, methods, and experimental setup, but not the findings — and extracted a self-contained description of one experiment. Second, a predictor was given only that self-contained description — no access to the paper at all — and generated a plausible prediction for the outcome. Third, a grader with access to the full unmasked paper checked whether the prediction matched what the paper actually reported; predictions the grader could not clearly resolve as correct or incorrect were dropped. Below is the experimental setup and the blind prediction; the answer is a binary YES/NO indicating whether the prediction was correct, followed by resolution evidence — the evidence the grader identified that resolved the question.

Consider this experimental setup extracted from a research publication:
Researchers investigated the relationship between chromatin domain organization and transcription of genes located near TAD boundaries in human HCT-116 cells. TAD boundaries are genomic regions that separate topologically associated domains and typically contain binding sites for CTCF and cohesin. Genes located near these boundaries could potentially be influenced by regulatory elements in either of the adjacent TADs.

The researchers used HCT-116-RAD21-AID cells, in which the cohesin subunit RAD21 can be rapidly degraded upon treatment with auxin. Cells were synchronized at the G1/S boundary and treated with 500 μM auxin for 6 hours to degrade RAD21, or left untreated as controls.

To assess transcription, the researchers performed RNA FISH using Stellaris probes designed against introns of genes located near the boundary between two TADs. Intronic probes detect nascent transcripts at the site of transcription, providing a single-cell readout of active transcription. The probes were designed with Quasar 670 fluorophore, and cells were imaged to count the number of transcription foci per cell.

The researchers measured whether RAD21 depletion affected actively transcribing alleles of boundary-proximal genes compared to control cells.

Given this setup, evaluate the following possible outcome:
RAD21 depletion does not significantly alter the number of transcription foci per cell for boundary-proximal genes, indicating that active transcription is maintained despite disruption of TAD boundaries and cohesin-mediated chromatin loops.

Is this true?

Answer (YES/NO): NO